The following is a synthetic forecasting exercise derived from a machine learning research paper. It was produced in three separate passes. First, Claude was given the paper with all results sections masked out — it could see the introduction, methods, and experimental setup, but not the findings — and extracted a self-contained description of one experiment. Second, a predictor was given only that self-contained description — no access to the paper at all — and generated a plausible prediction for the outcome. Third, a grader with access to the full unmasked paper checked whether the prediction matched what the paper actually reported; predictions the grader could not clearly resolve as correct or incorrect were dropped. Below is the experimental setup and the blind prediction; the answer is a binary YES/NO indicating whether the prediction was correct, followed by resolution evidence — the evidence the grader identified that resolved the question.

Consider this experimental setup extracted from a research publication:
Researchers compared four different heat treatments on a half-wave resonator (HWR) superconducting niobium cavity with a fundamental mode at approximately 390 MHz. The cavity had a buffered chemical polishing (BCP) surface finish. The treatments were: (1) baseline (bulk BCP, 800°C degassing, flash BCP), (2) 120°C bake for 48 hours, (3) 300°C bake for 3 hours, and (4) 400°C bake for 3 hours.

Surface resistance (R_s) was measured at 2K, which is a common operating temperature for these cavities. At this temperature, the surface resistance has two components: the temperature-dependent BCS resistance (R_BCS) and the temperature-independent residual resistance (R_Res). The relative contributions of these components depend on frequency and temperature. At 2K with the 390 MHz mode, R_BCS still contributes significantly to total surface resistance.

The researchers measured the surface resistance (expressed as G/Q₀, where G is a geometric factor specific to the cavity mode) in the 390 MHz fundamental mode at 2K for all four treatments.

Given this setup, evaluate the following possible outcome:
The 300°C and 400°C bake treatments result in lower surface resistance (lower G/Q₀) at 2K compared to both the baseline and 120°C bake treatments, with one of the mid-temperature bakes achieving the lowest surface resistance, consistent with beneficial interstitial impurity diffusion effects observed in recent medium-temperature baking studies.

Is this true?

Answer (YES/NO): NO